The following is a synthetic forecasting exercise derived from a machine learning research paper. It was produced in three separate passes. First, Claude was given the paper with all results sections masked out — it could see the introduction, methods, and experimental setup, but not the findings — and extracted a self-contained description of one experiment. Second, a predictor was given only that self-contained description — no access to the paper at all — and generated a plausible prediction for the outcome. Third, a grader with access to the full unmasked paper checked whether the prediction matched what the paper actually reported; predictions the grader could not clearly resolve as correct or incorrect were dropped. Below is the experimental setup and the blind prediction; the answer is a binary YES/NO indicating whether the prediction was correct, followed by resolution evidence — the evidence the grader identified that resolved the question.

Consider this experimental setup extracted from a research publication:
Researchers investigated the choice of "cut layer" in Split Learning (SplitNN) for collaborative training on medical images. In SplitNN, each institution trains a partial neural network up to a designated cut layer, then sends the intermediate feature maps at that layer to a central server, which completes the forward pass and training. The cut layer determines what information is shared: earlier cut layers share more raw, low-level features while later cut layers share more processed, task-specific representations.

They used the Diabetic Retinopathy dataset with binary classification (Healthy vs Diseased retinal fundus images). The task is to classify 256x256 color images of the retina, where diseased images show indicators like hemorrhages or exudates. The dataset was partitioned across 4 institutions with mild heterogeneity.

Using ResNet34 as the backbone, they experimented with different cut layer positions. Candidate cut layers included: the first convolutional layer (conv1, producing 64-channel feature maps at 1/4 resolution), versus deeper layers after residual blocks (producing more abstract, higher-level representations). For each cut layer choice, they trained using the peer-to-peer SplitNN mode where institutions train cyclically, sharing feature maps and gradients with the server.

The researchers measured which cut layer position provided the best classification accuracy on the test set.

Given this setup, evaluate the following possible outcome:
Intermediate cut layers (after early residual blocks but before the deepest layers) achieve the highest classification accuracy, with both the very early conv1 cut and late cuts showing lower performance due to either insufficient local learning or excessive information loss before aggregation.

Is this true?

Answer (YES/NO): NO